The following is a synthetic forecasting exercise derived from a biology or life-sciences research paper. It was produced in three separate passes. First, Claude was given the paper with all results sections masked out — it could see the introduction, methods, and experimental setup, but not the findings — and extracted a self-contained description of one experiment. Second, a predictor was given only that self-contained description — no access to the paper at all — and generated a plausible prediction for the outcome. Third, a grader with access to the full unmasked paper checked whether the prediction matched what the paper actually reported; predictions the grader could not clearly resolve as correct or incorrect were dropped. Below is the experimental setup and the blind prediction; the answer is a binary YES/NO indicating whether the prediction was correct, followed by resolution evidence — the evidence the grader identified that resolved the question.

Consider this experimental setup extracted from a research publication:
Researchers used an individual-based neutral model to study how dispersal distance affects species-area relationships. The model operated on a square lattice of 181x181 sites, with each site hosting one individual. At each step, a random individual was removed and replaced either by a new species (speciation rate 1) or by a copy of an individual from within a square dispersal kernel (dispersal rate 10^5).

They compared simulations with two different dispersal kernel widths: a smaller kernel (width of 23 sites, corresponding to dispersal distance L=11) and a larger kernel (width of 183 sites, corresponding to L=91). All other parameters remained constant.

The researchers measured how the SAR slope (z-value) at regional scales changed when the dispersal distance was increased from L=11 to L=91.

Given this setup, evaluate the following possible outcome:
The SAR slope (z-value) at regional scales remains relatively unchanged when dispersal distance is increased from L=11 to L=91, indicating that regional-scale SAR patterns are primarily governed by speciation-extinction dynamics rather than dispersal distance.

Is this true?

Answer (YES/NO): YES